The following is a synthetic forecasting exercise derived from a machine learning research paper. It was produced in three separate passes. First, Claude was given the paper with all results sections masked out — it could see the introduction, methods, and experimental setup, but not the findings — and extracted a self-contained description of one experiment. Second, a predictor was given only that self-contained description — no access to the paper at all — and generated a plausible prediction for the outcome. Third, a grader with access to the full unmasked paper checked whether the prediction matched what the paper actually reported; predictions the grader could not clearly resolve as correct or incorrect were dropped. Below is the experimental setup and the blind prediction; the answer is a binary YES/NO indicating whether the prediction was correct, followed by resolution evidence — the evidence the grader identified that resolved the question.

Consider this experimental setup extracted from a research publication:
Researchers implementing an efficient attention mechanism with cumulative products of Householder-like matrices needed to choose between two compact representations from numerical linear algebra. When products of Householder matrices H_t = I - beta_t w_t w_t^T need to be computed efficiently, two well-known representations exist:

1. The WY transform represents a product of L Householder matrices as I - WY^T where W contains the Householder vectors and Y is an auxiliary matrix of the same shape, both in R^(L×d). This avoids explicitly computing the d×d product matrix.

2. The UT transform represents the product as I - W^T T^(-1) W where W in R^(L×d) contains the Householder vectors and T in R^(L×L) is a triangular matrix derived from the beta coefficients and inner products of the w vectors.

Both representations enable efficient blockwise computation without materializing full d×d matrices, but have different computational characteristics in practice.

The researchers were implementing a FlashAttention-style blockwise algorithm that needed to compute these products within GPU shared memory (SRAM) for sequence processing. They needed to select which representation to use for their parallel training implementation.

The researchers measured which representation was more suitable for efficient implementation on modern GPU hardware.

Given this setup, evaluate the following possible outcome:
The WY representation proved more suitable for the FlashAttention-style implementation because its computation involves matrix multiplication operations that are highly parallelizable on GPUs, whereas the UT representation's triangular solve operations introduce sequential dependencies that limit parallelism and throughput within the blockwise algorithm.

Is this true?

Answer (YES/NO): NO